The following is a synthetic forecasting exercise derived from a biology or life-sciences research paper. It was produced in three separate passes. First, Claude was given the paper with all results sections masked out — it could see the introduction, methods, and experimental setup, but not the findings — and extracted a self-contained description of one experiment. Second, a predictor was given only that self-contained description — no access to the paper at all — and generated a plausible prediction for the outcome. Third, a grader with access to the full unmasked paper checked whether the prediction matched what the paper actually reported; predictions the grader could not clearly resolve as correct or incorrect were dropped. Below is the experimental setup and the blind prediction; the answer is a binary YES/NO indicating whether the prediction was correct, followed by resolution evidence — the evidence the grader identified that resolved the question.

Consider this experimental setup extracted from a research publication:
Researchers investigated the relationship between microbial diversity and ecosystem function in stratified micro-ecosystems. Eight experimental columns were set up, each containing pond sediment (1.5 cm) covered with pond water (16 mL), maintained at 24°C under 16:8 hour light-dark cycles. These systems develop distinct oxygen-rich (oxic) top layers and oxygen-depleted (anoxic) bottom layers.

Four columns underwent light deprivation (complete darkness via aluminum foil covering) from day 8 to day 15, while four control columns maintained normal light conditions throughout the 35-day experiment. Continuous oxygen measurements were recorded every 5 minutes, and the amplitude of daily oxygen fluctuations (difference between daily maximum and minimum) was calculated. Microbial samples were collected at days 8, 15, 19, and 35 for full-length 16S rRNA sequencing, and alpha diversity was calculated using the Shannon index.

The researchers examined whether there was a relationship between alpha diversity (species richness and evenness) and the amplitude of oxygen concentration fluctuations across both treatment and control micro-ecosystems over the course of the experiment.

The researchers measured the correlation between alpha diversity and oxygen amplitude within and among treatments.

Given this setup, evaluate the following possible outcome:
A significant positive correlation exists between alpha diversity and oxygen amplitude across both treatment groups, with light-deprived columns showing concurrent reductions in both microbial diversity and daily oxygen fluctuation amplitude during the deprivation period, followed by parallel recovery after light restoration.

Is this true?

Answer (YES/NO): NO